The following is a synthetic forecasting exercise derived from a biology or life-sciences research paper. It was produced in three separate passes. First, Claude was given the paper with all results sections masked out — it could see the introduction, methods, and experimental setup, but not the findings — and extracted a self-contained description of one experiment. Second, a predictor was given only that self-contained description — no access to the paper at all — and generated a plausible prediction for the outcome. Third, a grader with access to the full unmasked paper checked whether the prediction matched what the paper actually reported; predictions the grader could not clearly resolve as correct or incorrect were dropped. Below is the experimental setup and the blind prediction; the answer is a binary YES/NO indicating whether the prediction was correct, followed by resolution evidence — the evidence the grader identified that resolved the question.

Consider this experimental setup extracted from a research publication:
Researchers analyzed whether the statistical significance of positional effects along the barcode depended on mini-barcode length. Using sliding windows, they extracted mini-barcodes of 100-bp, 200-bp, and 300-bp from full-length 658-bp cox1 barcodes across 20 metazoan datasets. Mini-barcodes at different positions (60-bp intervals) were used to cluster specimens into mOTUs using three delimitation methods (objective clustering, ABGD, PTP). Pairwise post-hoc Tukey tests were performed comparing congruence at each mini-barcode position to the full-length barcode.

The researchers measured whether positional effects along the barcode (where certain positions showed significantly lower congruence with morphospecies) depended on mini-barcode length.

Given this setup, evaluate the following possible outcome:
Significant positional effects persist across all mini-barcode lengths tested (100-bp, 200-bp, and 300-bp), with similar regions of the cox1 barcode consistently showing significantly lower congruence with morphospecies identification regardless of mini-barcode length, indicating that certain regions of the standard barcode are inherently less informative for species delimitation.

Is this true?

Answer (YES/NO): NO